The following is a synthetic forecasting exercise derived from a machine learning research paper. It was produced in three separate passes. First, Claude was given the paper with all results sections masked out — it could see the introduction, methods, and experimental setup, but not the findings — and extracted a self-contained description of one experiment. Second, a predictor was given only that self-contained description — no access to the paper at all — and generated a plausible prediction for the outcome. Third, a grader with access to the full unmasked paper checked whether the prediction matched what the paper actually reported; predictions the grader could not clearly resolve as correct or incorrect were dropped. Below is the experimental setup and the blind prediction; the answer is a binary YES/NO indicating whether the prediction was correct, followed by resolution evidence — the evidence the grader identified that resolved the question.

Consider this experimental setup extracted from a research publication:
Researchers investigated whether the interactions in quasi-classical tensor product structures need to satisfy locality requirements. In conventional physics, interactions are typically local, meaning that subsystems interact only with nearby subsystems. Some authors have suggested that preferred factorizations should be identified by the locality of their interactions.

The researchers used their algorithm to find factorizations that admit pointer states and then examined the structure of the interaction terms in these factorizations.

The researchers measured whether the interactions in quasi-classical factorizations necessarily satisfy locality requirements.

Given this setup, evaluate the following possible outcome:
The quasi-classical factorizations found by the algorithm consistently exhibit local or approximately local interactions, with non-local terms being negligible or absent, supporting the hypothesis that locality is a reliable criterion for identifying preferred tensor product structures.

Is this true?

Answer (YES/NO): NO